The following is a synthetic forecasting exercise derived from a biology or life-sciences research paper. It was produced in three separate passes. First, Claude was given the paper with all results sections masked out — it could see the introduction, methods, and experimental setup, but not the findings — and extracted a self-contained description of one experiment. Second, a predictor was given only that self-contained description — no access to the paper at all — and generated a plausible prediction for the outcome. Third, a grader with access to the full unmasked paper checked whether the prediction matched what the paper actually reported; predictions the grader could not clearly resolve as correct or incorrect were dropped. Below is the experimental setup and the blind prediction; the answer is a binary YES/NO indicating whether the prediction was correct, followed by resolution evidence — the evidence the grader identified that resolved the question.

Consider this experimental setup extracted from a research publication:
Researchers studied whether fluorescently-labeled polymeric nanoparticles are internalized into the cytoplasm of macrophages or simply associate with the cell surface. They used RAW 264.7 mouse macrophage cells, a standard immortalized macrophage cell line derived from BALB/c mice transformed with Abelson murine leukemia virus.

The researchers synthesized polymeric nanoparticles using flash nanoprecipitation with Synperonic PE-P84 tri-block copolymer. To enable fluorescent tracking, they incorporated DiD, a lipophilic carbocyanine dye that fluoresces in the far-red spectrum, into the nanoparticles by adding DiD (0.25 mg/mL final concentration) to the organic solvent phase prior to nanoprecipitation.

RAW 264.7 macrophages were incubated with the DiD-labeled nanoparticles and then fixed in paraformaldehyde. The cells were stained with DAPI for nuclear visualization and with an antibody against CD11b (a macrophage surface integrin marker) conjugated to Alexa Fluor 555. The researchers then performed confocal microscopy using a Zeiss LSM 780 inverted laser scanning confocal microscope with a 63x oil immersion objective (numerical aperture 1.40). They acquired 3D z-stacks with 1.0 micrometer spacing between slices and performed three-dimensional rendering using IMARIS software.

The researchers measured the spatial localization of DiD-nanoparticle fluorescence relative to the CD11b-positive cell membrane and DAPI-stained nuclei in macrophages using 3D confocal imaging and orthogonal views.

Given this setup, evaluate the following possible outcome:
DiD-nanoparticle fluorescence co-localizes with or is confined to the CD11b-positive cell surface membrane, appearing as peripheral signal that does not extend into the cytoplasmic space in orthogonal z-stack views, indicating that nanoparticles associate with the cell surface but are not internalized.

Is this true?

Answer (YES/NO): NO